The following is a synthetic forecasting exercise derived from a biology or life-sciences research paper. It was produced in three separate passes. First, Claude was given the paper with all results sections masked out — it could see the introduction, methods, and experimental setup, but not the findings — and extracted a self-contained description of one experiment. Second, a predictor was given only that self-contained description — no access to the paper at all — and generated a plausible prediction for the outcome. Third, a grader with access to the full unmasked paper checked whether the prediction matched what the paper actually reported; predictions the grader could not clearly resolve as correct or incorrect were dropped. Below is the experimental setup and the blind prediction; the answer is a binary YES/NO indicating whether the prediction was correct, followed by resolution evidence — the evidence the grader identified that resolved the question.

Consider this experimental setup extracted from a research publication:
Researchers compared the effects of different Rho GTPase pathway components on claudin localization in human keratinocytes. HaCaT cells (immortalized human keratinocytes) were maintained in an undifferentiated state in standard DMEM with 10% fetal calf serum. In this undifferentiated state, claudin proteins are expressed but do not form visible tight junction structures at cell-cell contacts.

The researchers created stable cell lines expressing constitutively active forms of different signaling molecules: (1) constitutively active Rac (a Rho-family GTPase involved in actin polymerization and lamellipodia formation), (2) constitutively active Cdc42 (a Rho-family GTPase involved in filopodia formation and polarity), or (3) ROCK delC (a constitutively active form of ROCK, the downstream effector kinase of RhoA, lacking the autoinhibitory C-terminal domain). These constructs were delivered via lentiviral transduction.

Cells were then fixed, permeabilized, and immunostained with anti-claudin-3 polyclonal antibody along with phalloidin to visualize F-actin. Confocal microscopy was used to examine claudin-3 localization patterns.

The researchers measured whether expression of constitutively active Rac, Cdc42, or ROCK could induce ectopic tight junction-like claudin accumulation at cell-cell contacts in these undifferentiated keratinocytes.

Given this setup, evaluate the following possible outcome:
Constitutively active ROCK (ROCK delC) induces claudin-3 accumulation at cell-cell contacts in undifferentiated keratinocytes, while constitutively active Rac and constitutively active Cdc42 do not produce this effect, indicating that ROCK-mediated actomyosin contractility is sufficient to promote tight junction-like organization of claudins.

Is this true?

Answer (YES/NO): YES